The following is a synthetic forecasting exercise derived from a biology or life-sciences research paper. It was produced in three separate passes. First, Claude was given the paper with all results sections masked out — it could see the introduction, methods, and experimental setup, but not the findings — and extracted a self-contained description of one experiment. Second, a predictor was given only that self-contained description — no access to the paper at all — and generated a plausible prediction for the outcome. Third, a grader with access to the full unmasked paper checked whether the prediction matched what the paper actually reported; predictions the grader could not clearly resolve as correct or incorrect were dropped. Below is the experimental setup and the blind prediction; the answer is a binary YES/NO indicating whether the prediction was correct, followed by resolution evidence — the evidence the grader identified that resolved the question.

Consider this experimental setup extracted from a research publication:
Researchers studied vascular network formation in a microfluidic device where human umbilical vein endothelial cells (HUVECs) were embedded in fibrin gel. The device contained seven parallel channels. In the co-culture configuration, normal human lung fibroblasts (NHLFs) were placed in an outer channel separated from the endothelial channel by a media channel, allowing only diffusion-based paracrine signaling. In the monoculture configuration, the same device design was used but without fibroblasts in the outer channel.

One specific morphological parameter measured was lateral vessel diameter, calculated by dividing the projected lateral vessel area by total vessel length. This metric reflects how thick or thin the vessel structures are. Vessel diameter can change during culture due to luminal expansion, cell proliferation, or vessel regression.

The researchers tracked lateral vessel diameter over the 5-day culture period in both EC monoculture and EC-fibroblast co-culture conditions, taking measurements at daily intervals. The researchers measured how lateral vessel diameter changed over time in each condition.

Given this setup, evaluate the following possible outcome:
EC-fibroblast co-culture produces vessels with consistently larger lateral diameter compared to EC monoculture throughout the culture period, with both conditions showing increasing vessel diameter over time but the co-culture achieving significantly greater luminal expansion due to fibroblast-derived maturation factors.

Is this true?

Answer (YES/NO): YES